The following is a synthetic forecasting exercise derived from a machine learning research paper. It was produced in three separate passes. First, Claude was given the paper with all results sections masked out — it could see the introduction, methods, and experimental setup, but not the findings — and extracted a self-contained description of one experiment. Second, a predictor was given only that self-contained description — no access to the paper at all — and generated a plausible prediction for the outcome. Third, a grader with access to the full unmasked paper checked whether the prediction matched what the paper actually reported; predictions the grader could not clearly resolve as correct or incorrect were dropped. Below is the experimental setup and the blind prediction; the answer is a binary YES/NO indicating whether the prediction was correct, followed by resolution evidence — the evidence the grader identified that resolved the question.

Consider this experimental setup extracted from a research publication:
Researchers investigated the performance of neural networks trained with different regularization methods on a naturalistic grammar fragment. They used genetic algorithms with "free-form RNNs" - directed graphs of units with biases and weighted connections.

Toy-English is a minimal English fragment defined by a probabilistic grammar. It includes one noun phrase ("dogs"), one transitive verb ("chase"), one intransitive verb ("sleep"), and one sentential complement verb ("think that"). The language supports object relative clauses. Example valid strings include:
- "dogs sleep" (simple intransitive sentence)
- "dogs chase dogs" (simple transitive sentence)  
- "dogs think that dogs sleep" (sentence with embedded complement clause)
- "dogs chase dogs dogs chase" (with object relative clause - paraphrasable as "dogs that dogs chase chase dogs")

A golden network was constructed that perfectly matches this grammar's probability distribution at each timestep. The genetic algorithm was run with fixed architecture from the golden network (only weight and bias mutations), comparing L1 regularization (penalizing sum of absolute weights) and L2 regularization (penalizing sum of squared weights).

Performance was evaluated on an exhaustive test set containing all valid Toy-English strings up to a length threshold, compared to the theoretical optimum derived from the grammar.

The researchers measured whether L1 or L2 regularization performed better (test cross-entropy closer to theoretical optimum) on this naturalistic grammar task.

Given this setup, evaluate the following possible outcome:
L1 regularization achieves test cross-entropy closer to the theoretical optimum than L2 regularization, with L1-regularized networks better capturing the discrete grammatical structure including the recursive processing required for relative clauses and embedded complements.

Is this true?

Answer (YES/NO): YES